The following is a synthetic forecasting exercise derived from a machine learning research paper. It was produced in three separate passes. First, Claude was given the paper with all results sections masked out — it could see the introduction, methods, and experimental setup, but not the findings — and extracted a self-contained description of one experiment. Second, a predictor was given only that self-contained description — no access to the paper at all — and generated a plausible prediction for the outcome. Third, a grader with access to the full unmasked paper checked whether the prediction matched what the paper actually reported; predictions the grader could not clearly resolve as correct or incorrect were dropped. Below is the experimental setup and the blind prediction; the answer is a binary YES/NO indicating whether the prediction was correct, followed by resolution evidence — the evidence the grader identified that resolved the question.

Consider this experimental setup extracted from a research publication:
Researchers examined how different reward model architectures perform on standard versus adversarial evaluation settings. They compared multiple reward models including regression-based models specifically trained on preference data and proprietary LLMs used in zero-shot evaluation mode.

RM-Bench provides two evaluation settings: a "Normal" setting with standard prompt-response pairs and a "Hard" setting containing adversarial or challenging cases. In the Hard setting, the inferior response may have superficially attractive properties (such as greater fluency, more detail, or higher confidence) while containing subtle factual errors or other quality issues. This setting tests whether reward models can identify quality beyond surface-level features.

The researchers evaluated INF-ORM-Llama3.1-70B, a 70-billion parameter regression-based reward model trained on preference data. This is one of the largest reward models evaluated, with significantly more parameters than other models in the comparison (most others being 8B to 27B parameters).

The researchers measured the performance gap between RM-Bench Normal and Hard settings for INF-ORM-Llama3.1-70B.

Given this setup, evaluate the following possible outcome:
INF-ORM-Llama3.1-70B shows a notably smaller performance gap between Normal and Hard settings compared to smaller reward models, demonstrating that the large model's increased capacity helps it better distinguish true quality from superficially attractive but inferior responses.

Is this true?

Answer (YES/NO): NO